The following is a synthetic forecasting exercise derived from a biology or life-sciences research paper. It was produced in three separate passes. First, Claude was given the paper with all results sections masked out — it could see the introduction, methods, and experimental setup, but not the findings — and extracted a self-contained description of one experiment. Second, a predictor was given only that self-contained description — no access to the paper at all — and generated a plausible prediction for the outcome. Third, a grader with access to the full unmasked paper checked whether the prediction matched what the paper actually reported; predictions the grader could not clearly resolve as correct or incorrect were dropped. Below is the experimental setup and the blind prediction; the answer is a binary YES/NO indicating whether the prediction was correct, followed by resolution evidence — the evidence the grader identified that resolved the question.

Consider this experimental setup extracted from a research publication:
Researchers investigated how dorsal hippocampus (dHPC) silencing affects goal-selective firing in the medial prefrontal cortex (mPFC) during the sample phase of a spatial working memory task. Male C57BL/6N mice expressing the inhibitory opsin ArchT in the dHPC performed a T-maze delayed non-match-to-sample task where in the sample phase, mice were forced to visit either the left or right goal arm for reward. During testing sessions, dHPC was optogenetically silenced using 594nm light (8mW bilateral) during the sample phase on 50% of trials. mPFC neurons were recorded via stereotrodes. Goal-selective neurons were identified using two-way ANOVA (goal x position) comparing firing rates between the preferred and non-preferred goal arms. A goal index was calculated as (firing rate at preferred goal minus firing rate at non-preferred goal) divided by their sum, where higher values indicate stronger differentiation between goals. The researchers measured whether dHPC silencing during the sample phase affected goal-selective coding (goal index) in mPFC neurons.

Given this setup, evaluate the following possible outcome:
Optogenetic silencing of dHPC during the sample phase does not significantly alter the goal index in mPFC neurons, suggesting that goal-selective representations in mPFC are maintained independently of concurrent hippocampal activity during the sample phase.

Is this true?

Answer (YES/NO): YES